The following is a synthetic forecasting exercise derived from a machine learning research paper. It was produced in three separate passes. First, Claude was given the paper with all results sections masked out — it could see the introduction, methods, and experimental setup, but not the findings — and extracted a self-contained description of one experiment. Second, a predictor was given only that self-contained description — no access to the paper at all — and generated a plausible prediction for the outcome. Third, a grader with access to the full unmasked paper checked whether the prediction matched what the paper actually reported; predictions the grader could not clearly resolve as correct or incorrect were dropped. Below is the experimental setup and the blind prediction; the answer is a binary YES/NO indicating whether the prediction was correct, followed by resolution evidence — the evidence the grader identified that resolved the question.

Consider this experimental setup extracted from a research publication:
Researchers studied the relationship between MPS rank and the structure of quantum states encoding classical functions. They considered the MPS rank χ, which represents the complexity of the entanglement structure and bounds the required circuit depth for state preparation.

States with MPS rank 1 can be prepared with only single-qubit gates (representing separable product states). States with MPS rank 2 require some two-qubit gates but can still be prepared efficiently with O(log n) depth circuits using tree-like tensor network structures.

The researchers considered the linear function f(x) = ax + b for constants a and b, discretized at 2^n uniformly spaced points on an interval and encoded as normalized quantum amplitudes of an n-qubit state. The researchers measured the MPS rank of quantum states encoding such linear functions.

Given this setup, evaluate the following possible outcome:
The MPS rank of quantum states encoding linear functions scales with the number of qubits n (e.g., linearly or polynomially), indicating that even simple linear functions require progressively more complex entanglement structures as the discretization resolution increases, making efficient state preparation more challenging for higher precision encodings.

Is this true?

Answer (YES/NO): NO